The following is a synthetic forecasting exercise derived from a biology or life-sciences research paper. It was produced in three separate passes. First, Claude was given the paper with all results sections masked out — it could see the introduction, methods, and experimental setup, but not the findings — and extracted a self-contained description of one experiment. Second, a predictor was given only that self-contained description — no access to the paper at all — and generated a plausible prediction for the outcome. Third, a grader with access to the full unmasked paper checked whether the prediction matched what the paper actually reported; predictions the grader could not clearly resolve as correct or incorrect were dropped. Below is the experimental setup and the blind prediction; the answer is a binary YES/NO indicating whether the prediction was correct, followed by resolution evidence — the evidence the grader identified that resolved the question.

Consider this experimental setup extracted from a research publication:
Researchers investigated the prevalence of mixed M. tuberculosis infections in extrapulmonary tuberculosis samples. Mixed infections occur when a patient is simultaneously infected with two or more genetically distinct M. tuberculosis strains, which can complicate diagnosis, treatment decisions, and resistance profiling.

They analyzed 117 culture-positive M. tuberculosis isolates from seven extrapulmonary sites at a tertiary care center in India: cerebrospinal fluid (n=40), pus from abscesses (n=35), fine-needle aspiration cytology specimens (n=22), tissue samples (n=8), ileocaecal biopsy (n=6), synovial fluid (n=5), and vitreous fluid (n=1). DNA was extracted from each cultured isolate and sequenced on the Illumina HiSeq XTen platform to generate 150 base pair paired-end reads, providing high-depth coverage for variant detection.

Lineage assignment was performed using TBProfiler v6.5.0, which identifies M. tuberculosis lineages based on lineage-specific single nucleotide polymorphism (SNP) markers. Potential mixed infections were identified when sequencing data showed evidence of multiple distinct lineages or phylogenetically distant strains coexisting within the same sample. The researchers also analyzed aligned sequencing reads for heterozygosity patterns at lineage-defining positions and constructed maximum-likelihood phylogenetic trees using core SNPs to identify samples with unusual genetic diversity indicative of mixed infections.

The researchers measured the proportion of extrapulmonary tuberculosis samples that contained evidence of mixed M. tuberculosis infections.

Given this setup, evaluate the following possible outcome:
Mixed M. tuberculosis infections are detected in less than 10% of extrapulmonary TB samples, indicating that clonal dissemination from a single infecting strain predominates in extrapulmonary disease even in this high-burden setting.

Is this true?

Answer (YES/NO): YES